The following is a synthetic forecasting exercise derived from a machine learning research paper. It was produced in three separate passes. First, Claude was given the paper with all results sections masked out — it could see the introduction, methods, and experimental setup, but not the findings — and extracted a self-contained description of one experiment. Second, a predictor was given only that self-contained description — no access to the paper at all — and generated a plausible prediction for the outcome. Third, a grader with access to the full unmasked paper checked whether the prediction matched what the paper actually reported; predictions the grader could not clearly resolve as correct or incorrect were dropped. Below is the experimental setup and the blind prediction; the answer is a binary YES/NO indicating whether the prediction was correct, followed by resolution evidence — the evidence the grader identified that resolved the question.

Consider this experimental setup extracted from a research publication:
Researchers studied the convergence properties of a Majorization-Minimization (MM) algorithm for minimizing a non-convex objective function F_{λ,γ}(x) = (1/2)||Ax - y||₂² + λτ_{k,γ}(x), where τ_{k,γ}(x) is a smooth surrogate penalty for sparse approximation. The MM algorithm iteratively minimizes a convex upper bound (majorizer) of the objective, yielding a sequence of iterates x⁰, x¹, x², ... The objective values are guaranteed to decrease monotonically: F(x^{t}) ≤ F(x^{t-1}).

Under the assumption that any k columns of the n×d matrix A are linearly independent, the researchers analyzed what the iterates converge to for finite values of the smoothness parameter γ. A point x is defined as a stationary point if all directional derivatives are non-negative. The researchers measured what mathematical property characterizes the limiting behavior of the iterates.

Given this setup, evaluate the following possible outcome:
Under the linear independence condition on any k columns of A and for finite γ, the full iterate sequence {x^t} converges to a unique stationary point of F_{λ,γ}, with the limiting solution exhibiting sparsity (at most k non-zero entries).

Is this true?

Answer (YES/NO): NO